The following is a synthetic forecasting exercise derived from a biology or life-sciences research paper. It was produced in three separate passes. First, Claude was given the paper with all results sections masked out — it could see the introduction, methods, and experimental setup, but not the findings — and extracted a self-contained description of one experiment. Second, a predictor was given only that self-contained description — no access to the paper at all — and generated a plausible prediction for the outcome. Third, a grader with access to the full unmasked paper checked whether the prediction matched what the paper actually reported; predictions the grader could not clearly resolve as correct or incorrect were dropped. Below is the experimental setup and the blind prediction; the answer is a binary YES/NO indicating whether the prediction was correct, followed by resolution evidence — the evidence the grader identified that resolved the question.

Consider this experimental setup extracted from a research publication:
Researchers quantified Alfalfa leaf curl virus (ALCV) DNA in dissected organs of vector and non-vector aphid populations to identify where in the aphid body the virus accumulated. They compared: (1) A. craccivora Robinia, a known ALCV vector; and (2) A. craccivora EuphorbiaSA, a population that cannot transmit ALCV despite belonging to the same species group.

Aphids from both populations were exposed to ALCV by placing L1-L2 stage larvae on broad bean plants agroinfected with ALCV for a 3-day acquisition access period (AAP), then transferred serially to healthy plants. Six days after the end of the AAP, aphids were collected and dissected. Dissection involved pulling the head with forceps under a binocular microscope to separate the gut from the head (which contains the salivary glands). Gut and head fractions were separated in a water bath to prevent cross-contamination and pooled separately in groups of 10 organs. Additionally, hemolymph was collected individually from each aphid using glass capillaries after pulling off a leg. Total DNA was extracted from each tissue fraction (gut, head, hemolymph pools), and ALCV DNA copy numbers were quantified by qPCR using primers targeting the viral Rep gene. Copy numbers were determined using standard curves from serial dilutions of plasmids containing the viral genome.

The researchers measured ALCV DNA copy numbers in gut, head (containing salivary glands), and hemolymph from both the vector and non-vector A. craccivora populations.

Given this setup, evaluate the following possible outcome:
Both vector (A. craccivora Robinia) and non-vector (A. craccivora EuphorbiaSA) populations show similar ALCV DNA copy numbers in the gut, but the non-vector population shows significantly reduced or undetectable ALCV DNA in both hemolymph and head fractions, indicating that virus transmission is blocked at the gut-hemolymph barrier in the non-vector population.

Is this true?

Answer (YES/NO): NO